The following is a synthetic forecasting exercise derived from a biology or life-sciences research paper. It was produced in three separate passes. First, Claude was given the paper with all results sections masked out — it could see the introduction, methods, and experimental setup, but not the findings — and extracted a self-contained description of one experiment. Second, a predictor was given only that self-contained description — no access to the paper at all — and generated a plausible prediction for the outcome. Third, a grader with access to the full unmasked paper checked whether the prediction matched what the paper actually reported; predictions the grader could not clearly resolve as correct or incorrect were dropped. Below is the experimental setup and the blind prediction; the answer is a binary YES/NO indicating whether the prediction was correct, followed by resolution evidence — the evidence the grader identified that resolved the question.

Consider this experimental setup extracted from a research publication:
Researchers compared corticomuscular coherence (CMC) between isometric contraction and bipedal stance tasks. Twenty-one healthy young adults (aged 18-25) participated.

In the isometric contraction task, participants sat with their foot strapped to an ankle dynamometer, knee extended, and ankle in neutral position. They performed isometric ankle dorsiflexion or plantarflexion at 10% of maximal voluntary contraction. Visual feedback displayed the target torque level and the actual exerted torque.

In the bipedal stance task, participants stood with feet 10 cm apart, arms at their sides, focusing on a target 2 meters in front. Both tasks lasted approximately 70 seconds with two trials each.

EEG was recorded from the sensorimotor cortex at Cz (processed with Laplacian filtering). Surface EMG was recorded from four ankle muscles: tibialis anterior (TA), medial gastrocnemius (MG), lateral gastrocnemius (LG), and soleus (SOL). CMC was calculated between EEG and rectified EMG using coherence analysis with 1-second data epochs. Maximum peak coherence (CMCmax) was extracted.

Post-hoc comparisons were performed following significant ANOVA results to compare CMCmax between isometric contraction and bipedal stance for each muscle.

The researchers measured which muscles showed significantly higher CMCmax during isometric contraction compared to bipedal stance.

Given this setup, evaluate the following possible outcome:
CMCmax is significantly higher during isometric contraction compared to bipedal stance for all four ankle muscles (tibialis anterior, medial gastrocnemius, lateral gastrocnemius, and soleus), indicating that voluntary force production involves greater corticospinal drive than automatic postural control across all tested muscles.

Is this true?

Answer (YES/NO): NO